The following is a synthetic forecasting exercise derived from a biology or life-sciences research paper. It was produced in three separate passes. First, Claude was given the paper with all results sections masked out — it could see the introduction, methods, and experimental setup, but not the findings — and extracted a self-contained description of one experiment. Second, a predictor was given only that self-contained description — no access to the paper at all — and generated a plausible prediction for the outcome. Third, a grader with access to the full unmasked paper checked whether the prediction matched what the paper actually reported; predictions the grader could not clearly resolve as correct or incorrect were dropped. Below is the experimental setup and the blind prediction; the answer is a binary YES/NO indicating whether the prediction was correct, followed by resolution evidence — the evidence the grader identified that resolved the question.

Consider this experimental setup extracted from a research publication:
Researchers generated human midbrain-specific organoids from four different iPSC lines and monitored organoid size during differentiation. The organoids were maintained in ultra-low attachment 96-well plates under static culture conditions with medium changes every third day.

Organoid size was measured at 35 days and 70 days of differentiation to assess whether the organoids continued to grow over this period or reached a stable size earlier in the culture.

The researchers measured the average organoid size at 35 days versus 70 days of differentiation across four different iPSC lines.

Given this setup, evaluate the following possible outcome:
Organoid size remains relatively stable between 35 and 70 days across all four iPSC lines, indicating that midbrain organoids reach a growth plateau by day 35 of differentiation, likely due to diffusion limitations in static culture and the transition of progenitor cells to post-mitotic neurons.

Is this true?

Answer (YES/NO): NO